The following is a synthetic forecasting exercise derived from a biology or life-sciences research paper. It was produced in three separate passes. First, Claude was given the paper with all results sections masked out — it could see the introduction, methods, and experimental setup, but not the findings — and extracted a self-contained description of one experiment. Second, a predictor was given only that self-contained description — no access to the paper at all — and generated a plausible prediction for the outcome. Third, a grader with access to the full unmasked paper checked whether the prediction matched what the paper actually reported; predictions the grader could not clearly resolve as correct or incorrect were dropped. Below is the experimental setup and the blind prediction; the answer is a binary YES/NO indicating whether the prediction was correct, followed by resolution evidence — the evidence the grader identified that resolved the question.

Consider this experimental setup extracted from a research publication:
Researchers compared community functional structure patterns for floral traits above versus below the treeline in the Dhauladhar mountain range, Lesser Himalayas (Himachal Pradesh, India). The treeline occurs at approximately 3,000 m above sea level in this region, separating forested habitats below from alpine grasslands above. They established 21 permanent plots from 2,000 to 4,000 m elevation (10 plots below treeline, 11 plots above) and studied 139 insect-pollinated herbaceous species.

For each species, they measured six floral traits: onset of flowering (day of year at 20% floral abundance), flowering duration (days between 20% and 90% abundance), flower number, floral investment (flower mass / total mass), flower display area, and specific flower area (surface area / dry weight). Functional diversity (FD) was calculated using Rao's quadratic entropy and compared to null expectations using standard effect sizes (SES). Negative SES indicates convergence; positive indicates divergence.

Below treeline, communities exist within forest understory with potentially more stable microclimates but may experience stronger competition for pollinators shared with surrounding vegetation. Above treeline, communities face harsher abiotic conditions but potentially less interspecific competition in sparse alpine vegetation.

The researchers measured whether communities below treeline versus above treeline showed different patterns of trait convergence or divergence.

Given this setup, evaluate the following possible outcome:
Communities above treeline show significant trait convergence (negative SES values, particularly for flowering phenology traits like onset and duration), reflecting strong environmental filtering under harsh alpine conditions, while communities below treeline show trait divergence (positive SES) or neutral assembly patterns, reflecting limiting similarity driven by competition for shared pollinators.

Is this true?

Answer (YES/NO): NO